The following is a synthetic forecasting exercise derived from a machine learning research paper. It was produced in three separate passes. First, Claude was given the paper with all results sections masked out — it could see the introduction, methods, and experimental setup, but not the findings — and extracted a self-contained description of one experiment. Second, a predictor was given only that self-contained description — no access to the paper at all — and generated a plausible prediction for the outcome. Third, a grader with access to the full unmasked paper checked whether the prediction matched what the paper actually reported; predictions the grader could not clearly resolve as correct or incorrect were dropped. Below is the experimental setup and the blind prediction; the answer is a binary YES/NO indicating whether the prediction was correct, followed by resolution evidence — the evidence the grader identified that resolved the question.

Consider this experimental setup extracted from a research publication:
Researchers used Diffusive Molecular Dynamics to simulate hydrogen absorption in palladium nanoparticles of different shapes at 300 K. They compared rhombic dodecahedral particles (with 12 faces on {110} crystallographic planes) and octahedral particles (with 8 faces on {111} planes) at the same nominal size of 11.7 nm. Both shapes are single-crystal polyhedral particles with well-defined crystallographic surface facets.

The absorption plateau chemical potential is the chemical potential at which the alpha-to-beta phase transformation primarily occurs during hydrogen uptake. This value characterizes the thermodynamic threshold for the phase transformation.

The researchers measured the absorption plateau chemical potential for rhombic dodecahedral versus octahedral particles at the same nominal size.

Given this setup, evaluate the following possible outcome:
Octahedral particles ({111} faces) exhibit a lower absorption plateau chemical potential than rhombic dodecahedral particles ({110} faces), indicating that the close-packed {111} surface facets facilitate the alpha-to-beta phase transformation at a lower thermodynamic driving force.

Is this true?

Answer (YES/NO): NO